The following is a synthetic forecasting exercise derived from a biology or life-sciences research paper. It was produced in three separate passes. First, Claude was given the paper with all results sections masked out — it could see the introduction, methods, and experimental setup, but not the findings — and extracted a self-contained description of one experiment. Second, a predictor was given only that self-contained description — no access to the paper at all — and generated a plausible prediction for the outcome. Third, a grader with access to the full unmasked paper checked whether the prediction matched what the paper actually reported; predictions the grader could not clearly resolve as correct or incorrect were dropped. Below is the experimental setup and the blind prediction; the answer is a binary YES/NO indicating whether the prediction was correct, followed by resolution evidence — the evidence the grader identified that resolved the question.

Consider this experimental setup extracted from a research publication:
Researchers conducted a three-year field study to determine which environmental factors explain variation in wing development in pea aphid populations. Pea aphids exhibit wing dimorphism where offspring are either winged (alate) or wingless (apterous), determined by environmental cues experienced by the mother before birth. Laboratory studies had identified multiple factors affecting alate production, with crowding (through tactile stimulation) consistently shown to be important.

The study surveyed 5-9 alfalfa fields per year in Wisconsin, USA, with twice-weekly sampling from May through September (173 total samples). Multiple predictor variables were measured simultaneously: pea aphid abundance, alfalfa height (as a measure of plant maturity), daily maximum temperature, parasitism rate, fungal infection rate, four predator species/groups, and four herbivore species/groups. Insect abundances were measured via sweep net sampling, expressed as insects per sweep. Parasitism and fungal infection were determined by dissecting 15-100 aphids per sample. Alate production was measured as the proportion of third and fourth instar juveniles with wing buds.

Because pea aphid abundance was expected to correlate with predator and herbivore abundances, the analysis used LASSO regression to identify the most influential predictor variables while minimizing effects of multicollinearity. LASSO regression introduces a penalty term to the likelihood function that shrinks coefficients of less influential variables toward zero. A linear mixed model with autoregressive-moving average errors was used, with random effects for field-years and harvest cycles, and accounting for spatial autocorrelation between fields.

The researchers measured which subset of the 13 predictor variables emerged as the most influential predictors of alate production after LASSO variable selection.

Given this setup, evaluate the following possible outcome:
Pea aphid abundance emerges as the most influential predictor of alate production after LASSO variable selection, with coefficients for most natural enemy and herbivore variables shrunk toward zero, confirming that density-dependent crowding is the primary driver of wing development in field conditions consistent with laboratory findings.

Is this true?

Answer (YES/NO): YES